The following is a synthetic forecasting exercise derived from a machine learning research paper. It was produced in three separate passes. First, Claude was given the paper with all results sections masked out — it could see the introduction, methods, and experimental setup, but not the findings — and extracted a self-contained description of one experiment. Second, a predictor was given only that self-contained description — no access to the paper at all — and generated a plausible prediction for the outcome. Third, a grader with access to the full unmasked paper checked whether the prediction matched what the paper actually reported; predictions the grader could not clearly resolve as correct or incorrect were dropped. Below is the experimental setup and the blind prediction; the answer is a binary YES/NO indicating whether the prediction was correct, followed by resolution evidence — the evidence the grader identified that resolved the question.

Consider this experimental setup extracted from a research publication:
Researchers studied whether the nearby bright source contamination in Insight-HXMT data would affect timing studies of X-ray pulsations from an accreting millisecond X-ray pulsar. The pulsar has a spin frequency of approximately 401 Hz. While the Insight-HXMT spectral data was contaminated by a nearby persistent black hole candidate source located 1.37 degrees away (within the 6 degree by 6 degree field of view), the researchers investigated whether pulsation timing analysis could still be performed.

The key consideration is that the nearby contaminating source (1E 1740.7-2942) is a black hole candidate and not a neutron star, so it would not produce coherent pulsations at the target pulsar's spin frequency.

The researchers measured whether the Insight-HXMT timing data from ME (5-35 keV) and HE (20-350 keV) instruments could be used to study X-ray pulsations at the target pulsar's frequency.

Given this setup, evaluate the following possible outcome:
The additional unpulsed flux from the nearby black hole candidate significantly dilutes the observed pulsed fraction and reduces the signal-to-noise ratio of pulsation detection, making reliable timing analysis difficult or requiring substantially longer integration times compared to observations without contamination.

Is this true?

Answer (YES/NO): NO